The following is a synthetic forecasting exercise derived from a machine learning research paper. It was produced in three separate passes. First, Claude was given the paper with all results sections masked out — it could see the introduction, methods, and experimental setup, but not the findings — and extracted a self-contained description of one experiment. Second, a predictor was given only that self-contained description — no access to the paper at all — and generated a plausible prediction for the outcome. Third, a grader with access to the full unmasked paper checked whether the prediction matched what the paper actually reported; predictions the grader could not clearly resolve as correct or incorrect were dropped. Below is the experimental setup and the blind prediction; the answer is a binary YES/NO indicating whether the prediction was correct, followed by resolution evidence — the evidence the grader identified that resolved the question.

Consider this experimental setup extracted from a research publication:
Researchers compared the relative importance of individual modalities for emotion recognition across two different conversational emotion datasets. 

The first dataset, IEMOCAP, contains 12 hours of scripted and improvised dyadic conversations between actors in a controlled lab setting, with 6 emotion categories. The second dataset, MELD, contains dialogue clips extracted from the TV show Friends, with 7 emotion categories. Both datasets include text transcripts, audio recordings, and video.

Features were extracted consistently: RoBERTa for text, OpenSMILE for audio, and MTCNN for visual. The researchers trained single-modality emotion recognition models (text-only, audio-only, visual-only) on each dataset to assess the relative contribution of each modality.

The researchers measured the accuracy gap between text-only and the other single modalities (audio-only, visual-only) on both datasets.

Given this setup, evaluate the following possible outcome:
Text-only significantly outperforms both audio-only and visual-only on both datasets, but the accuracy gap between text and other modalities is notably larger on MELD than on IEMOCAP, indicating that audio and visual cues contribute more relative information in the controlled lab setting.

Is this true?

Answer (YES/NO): YES